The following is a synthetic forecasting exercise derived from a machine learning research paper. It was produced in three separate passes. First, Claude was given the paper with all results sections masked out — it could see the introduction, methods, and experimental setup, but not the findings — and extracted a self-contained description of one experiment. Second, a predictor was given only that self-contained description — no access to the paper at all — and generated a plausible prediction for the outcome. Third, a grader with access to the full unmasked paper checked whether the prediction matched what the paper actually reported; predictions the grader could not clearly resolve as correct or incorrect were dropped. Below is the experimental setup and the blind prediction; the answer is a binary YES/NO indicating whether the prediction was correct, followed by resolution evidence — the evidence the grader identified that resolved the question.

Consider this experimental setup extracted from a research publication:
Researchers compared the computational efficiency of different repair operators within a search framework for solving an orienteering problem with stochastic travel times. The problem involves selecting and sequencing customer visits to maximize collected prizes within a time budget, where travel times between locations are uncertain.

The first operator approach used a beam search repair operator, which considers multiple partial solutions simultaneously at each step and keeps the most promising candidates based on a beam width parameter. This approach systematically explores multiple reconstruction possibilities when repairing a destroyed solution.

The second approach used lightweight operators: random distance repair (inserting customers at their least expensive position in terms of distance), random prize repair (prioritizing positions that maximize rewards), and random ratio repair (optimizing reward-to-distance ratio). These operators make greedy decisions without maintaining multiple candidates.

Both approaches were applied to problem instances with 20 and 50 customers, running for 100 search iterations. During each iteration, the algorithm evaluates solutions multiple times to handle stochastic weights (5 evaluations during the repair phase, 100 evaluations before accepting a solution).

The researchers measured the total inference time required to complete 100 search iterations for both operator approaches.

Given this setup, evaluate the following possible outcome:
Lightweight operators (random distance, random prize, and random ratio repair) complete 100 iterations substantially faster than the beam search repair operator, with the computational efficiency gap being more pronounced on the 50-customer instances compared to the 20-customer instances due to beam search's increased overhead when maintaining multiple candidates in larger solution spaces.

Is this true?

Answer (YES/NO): YES